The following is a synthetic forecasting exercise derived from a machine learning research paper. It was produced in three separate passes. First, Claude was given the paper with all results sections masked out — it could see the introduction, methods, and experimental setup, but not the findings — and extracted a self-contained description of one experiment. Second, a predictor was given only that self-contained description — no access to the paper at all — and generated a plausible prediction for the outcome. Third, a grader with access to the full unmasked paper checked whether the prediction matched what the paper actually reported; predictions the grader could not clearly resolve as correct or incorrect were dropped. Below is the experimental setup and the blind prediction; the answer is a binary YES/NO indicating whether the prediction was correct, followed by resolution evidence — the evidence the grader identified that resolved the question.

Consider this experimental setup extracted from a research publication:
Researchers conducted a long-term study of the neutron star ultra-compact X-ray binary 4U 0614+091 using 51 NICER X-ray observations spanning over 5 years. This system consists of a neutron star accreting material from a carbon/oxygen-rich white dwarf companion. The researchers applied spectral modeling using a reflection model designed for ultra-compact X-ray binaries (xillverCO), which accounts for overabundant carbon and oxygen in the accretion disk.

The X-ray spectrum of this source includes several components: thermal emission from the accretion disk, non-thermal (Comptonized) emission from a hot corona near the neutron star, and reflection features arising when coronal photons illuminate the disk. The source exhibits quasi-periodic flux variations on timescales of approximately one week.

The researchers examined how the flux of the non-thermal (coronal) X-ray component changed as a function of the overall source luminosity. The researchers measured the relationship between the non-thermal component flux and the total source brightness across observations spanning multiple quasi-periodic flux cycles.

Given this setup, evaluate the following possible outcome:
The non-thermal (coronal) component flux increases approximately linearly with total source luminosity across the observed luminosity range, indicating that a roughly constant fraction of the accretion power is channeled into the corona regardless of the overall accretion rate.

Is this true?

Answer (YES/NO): NO